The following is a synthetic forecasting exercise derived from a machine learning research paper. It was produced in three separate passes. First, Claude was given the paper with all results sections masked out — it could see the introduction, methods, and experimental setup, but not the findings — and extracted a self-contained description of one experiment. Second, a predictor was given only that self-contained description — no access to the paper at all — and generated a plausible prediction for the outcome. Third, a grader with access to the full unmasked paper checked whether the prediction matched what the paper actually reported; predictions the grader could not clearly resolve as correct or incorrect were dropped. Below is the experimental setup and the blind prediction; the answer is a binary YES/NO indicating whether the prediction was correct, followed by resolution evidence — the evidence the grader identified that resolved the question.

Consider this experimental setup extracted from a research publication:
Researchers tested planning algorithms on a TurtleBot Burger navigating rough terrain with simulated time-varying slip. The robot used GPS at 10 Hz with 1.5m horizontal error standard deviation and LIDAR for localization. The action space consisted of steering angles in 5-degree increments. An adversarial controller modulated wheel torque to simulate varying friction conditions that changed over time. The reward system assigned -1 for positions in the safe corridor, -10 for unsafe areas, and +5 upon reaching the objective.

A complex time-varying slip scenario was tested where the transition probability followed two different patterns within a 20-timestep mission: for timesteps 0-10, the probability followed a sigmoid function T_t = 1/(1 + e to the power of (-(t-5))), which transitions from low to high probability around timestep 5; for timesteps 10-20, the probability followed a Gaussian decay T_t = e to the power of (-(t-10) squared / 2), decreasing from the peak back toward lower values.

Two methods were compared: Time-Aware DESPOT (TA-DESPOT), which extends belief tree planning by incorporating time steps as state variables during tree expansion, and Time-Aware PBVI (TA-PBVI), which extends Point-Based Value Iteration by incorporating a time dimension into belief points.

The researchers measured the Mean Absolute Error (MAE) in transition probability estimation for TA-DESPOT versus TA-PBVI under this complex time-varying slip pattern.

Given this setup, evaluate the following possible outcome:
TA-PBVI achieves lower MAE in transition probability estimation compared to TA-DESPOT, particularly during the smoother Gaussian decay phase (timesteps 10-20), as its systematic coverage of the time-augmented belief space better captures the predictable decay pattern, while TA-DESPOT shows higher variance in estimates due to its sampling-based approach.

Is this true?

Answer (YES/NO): NO